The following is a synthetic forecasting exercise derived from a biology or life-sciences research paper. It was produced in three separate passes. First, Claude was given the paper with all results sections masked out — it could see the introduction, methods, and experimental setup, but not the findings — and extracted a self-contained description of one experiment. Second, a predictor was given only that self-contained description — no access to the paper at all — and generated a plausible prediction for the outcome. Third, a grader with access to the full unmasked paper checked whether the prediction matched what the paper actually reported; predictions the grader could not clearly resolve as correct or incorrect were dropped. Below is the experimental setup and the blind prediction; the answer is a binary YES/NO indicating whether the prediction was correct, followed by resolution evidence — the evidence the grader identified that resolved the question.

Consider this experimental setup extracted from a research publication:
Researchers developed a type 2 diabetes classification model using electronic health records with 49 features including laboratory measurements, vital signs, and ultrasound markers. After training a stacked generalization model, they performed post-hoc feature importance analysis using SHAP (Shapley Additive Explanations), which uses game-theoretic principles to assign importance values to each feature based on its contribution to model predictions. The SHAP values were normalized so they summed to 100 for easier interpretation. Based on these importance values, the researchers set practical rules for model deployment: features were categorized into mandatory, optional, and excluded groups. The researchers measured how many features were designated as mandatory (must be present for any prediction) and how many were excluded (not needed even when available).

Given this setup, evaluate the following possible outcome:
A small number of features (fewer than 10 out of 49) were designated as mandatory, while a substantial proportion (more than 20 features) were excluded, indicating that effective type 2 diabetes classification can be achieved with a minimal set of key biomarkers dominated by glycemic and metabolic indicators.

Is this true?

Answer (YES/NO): NO